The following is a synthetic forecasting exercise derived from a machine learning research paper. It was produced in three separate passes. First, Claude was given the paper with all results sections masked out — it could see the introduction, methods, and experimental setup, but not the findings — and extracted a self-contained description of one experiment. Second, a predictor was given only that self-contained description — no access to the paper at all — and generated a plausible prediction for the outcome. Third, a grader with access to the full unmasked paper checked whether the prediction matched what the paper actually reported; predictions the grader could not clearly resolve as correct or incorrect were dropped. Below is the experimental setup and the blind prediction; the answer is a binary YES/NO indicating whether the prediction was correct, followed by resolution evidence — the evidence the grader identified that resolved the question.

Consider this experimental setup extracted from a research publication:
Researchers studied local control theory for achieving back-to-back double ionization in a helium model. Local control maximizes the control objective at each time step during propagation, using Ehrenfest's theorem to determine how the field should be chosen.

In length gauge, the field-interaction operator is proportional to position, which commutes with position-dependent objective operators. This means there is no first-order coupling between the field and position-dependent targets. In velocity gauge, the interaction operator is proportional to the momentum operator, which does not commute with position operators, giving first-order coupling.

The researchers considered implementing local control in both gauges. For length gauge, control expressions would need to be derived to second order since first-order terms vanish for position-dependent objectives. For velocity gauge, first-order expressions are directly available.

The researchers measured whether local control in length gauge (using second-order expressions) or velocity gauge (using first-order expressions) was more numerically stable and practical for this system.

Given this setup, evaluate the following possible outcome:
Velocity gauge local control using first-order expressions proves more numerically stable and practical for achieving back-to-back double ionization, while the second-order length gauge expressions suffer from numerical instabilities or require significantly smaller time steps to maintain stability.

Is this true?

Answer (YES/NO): YES